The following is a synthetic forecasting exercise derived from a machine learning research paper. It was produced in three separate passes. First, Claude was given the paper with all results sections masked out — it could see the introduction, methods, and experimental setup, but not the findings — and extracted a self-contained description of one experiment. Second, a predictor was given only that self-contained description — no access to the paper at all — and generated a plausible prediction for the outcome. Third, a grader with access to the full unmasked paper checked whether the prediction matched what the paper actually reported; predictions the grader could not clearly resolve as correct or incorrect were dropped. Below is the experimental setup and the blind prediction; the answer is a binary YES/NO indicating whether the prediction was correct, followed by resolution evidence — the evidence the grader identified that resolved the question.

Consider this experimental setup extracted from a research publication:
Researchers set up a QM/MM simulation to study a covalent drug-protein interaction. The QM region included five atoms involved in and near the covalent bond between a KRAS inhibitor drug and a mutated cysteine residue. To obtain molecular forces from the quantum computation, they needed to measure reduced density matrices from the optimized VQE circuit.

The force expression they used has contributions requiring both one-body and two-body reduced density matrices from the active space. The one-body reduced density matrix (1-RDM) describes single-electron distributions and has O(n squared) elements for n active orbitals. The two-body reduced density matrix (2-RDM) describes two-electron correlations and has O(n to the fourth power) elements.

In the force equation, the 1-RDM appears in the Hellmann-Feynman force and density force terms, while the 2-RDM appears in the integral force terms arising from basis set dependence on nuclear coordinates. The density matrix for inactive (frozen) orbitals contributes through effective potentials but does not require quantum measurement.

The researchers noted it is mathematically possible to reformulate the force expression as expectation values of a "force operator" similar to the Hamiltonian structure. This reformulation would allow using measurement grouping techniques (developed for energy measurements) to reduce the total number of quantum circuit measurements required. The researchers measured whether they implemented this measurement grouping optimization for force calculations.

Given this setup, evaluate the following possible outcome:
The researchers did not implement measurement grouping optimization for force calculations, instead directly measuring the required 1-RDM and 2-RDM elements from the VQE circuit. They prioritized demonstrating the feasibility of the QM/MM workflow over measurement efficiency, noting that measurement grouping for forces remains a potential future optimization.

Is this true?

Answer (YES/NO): YES